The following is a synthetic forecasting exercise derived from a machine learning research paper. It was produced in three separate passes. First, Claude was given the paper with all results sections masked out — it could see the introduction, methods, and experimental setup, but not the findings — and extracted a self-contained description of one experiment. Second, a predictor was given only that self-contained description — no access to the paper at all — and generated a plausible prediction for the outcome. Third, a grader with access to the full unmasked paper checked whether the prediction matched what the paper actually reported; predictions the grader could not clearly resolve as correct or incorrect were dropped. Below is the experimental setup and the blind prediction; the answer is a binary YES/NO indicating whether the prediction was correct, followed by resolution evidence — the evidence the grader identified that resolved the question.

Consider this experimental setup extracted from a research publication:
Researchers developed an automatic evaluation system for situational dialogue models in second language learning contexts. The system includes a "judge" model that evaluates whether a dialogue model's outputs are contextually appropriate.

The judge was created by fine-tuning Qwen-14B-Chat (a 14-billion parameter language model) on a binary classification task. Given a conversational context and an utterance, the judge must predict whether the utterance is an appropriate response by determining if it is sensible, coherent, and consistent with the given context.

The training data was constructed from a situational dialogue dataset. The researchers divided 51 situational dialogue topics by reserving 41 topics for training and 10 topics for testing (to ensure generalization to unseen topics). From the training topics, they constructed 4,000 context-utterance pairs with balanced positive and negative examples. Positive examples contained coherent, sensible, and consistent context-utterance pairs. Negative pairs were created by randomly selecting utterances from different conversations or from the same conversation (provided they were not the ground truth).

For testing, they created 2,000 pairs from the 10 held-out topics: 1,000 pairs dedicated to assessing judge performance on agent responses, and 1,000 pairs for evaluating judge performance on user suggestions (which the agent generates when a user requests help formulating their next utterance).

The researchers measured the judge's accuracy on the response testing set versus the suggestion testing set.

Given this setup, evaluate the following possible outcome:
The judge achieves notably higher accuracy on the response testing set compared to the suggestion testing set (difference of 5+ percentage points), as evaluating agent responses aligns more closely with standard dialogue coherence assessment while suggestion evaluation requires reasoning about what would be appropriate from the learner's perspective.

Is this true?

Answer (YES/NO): NO